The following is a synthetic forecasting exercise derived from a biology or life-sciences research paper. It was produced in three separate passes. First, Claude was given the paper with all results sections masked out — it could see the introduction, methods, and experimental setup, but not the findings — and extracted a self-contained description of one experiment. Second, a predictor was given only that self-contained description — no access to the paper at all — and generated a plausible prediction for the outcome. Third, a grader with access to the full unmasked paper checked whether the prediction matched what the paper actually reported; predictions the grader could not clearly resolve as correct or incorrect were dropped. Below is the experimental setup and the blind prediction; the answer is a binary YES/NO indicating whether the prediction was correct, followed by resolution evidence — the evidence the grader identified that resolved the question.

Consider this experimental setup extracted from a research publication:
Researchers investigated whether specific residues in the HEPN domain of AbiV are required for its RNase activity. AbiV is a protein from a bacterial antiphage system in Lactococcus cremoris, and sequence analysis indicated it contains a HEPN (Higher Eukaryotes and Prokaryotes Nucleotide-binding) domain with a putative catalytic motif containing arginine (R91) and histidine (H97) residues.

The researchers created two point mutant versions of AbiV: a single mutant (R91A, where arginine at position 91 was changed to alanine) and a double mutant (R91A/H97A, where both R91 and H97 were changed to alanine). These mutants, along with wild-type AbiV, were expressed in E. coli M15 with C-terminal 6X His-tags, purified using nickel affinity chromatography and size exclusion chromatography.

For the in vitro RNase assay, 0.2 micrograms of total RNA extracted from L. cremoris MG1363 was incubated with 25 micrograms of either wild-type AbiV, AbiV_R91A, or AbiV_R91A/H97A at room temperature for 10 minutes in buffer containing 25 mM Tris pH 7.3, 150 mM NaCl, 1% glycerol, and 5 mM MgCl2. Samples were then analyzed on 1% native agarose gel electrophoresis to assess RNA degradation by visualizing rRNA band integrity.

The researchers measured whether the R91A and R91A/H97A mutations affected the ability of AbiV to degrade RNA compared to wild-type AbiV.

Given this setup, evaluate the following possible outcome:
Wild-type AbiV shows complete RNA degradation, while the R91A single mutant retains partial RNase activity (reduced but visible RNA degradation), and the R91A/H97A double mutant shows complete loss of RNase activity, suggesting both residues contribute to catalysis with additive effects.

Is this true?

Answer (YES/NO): NO